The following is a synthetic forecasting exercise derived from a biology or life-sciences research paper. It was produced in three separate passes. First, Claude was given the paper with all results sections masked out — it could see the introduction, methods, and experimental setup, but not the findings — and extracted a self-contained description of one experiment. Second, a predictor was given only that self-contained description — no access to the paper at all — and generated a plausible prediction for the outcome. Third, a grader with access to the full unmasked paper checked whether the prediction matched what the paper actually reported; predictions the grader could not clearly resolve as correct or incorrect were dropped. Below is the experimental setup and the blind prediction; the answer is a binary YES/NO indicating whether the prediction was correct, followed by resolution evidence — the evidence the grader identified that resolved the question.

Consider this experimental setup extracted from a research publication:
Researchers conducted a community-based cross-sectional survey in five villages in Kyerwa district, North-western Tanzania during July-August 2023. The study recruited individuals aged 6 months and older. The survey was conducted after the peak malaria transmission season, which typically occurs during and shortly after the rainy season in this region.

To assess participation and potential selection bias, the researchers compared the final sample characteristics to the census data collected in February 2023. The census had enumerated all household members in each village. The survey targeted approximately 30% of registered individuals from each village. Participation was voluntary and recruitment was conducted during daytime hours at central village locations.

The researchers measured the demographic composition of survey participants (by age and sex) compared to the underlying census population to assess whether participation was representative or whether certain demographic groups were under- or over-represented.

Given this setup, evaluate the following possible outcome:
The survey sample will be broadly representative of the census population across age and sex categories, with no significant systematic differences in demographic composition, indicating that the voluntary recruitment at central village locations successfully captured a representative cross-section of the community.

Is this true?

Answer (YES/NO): NO